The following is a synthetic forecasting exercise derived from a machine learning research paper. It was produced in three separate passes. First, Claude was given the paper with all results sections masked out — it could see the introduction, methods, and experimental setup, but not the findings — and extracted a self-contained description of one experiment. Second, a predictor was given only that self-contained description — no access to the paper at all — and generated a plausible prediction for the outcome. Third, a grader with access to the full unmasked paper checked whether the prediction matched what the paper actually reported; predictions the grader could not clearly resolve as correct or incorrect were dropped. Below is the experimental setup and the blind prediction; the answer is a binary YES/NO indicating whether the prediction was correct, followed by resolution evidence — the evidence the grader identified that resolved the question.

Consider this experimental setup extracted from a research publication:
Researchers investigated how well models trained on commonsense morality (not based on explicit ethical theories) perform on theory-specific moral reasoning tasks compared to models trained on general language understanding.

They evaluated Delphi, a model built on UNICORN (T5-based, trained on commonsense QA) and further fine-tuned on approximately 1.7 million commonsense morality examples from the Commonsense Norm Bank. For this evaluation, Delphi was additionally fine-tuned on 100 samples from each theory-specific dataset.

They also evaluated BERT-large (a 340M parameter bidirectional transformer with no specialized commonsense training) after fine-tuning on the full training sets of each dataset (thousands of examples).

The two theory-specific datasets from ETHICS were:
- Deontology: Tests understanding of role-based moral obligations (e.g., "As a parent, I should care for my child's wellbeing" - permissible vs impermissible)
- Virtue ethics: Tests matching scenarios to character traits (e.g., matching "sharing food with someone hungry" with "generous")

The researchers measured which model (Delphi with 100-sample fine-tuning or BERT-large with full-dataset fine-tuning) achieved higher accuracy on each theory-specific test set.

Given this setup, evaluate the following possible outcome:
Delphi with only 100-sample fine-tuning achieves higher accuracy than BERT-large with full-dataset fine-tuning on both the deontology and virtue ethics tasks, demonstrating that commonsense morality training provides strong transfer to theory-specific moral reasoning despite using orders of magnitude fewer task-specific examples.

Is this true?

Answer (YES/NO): NO